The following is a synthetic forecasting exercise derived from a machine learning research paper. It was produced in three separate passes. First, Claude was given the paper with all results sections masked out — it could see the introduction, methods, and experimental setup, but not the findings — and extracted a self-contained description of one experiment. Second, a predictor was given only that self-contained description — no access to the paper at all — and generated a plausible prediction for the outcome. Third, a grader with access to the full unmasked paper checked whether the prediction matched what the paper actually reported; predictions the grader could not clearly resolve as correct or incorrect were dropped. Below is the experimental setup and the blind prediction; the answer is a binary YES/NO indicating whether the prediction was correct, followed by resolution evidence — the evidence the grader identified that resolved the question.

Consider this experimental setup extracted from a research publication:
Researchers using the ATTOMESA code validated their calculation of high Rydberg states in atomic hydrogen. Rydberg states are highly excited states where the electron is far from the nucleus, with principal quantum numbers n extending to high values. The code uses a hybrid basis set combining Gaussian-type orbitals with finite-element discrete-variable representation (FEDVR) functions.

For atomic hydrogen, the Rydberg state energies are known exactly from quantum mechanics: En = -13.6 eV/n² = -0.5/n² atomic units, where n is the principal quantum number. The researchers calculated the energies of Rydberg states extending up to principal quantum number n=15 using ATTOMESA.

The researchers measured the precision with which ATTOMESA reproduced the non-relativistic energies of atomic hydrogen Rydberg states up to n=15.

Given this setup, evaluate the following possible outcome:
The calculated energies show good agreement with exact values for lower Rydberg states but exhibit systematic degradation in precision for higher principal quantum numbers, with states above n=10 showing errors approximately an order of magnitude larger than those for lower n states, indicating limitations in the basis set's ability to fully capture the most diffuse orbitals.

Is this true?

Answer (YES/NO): NO